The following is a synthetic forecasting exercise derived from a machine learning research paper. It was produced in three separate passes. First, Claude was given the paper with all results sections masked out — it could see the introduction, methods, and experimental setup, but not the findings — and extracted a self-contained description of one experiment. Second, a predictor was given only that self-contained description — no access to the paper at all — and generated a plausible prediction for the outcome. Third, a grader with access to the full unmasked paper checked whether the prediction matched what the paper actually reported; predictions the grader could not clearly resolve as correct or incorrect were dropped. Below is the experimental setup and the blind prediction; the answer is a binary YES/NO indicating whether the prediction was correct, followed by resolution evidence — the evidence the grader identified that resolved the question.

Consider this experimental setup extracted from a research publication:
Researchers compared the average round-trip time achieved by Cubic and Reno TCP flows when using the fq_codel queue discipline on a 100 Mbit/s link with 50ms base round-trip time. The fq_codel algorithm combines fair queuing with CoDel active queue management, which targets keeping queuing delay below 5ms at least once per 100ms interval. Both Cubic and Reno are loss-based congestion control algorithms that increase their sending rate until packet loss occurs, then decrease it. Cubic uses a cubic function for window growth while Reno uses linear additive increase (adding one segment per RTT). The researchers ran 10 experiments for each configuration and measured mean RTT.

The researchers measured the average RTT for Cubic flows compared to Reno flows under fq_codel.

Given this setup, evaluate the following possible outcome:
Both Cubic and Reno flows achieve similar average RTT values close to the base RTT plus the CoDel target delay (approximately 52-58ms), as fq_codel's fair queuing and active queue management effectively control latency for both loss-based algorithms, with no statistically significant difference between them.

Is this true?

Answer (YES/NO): YES